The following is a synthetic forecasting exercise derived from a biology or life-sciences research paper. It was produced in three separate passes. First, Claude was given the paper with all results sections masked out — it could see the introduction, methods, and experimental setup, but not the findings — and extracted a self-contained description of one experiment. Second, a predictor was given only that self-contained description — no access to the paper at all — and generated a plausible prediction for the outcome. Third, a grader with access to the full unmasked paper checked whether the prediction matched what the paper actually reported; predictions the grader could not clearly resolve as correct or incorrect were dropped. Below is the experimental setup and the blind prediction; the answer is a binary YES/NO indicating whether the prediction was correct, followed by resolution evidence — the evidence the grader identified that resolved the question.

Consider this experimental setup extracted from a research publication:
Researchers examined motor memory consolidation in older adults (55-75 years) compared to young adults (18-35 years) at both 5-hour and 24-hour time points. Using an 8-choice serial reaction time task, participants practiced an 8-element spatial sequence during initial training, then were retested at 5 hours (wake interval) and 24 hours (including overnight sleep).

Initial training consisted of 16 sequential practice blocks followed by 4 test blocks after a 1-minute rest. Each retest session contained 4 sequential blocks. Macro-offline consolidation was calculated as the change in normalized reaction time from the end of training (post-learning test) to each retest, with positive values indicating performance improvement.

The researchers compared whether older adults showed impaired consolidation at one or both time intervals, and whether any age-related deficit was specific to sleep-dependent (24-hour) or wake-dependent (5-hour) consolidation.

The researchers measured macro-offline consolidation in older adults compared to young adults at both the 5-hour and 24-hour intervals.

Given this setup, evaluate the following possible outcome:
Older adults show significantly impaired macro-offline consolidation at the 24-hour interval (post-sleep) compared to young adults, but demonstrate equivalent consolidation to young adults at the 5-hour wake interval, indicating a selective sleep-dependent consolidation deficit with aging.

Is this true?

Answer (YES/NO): YES